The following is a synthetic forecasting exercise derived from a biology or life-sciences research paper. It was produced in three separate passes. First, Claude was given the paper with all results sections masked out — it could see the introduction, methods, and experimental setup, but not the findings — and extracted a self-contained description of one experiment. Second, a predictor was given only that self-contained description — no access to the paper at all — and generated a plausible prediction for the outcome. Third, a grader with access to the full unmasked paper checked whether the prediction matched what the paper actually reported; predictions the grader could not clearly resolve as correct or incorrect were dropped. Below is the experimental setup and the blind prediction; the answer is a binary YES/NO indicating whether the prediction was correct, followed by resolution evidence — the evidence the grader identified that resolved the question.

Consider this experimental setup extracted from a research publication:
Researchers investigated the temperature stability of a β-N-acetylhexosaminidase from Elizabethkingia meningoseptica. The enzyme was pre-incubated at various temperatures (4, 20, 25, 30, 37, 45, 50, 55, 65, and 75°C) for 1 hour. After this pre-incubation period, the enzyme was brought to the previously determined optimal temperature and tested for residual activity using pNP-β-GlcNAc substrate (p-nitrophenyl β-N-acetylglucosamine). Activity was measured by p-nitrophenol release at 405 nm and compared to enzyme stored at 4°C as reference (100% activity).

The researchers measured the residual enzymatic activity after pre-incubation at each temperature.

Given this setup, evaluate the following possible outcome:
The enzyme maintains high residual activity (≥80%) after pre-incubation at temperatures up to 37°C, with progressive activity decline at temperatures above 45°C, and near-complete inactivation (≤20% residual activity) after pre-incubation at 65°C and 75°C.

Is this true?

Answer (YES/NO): NO